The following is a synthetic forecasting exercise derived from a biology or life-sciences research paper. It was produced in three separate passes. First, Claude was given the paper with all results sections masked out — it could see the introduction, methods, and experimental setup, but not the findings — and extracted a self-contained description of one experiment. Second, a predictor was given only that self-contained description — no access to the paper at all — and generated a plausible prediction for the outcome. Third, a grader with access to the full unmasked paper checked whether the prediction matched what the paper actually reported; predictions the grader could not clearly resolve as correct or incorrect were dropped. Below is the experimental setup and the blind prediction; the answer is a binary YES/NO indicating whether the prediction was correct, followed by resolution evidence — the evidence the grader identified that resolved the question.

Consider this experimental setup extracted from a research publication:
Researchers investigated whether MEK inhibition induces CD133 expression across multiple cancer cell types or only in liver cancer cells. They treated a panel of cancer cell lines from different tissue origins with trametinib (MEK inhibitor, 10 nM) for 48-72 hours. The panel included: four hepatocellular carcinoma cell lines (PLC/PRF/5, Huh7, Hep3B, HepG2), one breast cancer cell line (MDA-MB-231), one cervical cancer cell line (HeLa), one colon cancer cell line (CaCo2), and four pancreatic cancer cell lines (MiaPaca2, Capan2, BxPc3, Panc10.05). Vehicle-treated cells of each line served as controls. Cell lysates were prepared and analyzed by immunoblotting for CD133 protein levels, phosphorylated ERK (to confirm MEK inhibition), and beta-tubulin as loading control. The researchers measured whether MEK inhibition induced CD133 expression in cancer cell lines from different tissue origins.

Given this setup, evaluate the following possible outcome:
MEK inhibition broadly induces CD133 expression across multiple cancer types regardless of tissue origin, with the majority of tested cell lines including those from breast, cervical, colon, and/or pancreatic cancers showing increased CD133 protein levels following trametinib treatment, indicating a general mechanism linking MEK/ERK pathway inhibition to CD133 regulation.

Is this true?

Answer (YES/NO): YES